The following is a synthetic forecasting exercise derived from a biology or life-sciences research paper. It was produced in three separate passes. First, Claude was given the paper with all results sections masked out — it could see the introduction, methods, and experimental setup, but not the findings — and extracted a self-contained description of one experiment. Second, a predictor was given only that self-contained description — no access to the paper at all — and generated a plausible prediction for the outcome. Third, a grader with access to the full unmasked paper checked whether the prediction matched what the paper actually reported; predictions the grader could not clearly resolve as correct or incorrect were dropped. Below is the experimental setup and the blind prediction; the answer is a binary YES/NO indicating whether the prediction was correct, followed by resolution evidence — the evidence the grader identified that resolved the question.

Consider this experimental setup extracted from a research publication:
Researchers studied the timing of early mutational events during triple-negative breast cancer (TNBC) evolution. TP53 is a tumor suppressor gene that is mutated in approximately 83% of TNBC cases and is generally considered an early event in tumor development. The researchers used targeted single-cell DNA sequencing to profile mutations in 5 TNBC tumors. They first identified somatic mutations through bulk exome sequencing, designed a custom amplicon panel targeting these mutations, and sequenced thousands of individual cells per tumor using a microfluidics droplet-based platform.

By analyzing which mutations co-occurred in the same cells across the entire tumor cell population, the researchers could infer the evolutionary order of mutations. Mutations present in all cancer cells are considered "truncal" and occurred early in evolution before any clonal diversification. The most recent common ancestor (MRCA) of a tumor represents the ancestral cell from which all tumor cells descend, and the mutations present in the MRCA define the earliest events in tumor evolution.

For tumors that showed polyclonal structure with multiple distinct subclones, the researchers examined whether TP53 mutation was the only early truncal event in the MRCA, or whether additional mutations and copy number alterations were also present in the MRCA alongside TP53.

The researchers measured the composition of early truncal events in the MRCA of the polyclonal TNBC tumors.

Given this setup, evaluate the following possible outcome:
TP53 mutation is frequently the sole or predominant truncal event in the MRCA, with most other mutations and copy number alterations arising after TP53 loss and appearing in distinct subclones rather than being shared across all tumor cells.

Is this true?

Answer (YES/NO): NO